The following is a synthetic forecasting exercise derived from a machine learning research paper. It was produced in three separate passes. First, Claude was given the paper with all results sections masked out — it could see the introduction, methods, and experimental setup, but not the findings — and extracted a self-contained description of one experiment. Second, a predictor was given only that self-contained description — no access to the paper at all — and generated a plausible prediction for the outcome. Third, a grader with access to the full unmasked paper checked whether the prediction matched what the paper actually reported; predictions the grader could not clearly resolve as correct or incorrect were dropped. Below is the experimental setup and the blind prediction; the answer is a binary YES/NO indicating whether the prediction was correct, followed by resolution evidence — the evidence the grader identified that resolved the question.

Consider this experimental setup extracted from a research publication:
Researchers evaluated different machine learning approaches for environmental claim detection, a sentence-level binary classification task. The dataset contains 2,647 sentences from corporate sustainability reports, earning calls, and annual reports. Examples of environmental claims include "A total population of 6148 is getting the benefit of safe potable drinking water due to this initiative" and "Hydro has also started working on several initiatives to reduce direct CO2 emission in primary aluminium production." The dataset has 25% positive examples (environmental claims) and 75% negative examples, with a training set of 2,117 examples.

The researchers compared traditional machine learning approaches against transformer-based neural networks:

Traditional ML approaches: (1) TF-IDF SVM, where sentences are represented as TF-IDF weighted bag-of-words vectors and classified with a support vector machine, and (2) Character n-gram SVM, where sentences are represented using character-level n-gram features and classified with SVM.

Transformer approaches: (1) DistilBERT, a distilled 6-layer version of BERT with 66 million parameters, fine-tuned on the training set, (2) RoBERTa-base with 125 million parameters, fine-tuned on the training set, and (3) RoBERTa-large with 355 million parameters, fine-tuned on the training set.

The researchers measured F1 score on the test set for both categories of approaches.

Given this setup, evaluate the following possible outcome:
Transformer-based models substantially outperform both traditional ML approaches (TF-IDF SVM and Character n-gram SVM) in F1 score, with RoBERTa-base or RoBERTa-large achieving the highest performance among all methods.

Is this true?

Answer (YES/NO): YES